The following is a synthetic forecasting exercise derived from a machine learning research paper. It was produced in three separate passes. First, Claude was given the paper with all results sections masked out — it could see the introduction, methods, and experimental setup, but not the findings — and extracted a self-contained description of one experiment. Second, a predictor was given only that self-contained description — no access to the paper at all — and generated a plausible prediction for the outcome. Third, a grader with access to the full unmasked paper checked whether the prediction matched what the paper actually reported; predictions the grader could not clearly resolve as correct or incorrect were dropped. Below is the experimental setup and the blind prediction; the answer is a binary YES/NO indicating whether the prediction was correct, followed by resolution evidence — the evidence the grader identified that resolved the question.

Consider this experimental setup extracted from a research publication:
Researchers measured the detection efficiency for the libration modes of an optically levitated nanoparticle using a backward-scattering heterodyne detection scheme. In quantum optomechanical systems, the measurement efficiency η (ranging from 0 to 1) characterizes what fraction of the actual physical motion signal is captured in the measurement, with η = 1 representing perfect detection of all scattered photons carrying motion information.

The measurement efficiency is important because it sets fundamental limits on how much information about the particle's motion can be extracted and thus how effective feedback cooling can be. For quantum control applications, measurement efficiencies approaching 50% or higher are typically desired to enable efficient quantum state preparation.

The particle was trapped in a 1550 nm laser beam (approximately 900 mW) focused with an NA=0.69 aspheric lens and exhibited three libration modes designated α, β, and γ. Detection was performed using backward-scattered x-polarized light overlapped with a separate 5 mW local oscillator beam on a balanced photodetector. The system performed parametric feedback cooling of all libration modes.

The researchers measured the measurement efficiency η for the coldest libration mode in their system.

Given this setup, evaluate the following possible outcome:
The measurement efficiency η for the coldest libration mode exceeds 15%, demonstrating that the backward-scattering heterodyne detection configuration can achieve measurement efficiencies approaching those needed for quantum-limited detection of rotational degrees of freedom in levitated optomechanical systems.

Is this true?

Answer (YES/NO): NO